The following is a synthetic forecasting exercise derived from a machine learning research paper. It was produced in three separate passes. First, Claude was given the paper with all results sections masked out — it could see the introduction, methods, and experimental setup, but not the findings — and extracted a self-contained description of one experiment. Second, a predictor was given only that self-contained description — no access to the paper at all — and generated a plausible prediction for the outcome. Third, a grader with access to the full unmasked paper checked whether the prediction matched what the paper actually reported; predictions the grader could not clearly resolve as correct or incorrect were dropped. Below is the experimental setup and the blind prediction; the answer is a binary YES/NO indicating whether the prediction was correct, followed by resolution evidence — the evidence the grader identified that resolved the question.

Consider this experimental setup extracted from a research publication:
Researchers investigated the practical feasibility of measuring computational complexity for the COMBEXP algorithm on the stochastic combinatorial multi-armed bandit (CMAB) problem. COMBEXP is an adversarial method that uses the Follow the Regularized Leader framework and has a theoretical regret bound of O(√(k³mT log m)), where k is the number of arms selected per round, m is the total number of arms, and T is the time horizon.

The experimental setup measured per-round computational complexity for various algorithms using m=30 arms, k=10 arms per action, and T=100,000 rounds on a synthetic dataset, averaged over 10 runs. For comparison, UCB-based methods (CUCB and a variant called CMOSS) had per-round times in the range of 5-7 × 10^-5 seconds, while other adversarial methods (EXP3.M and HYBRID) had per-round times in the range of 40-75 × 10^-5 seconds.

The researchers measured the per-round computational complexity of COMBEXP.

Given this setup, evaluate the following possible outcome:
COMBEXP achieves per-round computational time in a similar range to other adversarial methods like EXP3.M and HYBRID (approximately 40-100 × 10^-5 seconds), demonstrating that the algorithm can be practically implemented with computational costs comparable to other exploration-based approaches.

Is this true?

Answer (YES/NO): NO